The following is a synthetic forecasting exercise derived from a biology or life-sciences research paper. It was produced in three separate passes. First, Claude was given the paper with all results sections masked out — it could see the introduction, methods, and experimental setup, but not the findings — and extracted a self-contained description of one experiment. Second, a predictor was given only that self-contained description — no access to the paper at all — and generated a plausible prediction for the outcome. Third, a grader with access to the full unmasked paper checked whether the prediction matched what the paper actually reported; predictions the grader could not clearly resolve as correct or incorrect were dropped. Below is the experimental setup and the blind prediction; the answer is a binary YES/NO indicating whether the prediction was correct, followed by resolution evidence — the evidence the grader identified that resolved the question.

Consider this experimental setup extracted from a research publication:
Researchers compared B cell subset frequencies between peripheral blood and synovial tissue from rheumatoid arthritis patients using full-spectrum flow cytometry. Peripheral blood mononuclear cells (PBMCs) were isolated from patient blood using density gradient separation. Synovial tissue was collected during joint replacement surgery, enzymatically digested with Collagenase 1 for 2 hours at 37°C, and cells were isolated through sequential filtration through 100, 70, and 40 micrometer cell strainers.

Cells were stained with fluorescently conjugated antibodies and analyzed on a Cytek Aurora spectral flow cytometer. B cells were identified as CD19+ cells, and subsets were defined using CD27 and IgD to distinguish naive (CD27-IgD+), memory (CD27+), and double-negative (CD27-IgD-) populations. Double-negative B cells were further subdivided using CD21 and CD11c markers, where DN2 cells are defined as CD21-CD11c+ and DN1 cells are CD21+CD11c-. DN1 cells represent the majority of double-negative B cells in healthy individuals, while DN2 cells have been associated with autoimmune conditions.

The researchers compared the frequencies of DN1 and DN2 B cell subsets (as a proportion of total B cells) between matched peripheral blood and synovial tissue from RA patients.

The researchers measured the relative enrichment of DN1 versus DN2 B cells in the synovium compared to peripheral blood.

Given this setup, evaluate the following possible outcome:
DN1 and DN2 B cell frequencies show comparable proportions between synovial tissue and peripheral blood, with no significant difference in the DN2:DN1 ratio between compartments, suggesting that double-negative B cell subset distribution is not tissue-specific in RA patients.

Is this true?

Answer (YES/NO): NO